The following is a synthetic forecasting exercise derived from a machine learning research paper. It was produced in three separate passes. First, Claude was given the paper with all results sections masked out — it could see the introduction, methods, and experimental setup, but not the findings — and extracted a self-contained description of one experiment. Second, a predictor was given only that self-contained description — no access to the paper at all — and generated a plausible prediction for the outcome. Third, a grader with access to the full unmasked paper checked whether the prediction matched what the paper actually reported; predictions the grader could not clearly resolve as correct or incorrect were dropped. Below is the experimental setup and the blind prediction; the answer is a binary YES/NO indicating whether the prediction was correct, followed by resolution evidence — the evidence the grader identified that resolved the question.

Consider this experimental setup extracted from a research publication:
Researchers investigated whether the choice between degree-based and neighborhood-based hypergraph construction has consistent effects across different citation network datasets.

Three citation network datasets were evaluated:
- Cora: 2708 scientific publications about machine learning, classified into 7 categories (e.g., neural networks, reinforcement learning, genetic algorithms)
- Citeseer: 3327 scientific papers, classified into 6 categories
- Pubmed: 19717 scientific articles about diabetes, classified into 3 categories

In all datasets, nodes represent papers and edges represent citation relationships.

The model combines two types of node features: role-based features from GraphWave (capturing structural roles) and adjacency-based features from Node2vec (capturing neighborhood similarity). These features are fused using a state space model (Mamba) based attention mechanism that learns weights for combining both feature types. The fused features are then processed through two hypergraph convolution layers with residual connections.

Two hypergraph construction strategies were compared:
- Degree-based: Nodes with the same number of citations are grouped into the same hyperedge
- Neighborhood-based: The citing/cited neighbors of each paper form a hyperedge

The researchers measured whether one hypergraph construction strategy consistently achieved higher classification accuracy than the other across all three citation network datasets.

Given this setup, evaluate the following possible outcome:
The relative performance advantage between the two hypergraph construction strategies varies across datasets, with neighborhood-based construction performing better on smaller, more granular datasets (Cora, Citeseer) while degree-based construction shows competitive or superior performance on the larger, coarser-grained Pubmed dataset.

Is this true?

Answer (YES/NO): NO